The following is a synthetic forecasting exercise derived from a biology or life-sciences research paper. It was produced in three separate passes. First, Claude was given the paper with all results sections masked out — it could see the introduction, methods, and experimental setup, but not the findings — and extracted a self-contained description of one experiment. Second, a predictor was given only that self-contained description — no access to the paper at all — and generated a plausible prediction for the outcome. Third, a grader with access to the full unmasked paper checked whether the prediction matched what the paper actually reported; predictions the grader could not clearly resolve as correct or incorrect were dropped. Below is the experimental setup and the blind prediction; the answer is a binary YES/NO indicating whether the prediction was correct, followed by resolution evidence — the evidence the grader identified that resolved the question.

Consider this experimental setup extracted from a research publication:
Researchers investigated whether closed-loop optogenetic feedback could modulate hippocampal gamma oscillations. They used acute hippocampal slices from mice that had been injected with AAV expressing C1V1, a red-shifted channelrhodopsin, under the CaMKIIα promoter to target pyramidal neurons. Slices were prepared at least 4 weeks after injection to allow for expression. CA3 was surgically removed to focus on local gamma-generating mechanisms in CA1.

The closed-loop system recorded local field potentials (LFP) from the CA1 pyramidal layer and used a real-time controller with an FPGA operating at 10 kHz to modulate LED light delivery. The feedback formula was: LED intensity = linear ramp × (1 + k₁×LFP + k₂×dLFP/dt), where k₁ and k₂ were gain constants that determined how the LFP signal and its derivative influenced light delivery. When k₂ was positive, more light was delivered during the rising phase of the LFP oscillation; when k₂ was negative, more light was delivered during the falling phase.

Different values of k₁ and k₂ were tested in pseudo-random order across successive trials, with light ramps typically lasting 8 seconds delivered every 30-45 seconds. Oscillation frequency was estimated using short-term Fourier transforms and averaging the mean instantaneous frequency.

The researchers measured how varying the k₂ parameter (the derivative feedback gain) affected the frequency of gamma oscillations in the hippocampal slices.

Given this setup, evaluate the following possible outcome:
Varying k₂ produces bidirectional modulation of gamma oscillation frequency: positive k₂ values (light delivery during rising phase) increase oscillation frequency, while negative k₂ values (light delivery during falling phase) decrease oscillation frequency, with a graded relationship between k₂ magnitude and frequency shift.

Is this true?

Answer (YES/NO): YES